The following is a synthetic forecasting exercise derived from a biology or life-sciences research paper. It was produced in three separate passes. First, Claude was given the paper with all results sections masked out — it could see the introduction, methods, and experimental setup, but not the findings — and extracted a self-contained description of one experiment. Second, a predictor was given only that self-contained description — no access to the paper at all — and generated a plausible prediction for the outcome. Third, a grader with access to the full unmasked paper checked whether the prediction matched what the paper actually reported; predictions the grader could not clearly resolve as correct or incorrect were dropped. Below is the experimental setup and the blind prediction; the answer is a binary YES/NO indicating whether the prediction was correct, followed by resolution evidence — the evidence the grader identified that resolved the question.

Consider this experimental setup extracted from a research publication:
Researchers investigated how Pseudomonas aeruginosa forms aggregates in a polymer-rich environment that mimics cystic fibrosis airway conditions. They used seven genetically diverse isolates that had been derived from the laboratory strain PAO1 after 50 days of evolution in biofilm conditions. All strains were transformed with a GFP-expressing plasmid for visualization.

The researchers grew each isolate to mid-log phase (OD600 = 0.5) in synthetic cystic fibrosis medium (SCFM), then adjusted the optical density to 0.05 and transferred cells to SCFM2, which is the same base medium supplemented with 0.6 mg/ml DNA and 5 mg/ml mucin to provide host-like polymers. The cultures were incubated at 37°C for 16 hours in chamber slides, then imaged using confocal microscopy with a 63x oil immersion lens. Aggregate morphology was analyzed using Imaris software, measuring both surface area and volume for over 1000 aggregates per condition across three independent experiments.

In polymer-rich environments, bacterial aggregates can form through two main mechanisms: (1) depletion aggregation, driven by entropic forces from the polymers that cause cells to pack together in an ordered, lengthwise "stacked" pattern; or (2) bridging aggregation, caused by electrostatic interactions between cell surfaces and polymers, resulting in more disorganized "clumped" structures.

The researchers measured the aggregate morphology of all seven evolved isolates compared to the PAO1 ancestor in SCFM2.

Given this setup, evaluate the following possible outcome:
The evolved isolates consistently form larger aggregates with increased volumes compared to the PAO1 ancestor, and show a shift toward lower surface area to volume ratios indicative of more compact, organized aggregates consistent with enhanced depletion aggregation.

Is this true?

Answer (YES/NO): NO